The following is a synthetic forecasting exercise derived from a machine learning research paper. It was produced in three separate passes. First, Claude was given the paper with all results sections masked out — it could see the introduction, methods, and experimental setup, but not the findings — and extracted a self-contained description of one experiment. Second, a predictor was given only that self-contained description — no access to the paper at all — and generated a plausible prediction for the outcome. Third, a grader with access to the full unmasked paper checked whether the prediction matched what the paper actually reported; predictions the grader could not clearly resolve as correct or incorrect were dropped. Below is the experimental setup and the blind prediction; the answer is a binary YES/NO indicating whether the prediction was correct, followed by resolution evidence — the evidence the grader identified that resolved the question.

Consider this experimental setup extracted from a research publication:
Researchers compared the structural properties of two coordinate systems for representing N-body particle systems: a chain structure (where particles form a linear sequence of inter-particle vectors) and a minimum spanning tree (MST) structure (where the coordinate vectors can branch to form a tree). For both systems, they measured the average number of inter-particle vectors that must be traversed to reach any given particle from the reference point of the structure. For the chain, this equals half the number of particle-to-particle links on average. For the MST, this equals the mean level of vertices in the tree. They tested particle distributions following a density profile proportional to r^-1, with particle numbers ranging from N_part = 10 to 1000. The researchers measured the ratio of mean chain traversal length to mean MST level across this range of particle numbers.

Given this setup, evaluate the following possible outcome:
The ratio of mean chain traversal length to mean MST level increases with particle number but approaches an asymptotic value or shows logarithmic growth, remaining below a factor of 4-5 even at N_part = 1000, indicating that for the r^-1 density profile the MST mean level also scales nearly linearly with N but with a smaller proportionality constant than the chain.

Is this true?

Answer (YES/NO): NO